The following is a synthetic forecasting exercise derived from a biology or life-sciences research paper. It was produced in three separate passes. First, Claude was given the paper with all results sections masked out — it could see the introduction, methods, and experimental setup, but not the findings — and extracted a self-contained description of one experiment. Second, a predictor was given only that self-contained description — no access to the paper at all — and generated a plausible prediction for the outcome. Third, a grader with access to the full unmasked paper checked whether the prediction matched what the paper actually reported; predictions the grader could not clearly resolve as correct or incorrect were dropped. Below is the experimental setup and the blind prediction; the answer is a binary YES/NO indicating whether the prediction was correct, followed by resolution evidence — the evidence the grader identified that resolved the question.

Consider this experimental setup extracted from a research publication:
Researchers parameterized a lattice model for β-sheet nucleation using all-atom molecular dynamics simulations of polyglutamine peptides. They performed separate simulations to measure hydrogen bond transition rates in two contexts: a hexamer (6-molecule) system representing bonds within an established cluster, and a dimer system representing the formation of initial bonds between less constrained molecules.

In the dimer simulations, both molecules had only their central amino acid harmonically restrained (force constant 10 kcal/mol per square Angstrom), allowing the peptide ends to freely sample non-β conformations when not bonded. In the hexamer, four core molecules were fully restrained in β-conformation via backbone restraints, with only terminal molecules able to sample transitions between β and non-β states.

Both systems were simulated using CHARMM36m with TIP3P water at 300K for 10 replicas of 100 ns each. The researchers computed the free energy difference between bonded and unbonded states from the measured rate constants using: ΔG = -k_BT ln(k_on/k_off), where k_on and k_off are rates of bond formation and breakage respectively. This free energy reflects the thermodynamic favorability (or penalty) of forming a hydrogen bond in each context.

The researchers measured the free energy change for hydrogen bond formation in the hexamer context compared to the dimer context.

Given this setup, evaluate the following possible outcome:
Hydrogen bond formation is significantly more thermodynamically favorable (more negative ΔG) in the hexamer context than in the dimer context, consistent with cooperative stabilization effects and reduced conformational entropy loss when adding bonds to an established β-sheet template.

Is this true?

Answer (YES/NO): YES